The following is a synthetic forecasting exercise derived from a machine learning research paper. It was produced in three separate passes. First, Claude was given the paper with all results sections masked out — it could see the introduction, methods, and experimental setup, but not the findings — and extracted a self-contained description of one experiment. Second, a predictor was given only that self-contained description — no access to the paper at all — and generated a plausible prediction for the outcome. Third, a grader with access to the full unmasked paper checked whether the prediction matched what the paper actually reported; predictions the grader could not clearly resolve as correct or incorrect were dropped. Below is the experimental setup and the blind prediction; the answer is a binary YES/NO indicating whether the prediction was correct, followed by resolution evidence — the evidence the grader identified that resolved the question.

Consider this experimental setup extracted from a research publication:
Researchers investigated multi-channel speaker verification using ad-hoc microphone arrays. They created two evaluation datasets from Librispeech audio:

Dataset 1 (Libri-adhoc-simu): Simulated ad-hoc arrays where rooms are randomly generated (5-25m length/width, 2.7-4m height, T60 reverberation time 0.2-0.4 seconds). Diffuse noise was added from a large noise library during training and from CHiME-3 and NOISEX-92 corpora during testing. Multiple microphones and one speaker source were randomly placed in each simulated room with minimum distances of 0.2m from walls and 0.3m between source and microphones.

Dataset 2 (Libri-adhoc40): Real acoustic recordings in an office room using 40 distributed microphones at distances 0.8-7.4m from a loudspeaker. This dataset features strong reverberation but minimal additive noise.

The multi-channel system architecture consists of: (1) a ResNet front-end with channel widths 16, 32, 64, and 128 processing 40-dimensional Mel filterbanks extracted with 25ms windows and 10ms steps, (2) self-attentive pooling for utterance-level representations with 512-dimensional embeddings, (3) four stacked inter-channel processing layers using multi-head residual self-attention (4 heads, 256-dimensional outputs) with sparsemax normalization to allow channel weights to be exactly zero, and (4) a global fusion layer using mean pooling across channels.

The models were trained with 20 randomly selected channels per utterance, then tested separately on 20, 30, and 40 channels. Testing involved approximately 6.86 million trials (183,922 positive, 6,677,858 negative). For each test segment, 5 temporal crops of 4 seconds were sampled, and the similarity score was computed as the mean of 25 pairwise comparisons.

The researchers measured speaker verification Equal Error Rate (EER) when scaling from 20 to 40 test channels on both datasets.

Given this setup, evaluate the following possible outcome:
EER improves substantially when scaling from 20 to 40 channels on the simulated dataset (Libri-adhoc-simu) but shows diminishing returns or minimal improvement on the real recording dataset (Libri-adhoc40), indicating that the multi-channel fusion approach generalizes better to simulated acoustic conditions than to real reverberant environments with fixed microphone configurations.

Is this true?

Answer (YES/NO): NO